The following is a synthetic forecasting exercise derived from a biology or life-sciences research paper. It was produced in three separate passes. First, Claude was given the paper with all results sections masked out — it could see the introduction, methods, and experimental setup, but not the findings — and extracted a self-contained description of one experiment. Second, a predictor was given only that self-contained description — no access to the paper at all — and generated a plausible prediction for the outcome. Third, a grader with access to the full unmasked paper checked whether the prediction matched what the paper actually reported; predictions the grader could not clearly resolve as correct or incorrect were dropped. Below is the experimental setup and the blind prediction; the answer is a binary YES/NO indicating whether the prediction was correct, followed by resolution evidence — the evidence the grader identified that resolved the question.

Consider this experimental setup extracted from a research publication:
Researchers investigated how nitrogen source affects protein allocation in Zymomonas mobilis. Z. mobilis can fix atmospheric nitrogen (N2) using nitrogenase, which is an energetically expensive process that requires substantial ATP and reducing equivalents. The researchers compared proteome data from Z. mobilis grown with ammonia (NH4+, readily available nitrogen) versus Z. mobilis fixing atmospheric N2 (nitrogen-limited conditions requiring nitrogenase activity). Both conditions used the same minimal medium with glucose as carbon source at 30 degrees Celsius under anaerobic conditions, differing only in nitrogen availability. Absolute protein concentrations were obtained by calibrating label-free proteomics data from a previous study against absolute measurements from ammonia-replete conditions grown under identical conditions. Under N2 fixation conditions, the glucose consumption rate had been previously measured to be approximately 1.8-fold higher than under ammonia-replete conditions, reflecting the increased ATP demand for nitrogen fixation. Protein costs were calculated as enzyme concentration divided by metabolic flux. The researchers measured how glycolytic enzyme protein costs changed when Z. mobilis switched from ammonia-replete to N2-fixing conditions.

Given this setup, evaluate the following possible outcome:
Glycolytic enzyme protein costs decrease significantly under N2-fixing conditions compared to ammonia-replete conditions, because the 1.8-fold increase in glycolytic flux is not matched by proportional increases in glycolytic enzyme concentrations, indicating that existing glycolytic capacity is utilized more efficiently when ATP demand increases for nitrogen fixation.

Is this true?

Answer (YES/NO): YES